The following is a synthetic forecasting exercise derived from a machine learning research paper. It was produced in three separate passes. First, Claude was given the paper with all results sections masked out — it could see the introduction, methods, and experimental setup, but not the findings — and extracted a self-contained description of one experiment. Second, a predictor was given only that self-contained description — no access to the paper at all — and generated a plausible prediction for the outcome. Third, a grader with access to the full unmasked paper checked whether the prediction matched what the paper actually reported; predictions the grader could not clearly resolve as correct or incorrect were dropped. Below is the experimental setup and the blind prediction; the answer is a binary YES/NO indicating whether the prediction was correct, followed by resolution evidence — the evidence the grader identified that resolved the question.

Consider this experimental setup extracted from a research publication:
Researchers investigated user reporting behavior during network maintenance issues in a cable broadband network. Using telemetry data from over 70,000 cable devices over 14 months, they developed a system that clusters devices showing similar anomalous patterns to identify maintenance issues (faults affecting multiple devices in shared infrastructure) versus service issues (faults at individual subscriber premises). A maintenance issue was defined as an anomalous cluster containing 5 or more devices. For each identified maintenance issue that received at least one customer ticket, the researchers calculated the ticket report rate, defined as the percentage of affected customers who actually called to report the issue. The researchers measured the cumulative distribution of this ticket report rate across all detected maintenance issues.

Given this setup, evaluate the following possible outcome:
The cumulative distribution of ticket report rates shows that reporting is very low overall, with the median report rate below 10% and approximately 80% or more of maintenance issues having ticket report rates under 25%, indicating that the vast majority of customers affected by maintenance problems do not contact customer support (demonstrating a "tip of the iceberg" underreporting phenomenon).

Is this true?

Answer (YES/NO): NO